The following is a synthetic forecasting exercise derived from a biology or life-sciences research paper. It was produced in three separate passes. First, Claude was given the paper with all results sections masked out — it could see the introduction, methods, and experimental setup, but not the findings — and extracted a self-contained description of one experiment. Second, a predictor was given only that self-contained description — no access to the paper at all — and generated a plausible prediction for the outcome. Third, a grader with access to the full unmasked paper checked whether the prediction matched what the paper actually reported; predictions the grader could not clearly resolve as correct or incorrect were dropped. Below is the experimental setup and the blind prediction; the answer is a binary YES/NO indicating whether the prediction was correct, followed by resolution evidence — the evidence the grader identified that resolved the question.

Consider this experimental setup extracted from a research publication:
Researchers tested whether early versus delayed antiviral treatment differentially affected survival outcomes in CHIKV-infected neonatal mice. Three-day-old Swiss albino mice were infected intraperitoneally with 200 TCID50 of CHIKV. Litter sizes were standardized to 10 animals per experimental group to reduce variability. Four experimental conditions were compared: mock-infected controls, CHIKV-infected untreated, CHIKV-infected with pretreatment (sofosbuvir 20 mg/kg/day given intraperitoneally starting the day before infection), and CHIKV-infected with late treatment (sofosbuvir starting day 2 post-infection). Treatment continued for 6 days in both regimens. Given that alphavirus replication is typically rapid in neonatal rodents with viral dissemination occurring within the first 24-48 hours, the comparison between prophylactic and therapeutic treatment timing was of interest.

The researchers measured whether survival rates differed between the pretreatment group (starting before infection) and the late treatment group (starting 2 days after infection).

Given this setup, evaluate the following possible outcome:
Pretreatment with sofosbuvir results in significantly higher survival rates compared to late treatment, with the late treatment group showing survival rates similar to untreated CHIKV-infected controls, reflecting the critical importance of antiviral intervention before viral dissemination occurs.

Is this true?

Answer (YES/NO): NO